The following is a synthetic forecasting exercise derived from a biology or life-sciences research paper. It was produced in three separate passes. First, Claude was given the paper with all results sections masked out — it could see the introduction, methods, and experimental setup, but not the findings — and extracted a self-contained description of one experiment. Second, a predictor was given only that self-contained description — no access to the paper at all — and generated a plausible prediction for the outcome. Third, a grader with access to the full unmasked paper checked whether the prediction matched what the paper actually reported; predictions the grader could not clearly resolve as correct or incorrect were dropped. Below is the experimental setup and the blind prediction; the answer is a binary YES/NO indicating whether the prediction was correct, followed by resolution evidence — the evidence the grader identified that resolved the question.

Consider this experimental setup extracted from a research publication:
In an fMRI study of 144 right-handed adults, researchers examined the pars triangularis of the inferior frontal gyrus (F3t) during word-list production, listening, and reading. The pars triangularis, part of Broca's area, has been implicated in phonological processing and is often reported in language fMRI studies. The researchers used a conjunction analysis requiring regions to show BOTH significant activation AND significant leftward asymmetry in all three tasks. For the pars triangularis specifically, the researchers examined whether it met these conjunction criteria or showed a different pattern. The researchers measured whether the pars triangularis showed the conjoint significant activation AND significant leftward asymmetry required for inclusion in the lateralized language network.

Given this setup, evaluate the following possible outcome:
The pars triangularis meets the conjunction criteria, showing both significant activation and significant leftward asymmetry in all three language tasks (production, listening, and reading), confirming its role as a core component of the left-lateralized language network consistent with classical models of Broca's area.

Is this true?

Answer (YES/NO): NO